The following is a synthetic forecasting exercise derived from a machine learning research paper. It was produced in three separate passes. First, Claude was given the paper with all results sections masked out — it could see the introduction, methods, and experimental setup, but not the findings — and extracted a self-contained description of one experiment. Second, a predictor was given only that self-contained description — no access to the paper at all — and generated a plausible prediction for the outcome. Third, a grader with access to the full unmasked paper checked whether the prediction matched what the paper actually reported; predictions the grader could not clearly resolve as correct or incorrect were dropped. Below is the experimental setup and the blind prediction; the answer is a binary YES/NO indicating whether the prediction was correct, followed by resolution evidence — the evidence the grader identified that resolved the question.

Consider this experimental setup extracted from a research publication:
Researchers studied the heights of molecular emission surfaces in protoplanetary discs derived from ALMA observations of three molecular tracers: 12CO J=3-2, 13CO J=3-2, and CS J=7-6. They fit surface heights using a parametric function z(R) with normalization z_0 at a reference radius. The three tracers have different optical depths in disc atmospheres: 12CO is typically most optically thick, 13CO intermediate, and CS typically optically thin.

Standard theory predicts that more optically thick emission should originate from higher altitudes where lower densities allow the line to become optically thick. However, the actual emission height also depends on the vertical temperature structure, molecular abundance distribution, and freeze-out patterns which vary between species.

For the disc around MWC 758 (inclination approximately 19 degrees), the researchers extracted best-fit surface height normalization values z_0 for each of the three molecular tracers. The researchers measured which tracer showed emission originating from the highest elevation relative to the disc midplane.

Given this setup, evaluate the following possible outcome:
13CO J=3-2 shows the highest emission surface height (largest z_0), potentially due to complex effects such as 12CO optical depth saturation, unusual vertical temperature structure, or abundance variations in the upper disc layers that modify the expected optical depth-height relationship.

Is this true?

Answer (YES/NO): YES